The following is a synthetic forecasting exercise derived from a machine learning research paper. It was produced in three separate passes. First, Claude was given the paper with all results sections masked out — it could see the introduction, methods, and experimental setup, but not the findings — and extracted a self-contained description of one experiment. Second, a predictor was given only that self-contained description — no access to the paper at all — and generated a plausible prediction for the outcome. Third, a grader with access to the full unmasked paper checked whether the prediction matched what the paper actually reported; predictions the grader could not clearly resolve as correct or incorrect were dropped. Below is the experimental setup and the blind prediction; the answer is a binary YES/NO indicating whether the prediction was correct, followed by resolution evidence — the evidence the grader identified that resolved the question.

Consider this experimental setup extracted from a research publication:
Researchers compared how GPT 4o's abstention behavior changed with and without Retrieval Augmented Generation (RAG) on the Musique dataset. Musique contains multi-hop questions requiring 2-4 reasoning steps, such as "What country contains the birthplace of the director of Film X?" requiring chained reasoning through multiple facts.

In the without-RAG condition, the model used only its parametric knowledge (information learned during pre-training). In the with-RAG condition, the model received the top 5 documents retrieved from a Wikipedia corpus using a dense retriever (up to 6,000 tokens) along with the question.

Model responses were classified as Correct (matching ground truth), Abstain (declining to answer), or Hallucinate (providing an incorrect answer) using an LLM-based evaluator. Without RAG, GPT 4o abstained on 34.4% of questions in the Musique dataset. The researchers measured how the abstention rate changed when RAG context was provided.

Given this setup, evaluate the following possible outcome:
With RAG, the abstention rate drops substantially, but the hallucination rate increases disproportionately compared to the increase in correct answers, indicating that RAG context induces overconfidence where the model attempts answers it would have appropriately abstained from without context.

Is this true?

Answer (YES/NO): NO